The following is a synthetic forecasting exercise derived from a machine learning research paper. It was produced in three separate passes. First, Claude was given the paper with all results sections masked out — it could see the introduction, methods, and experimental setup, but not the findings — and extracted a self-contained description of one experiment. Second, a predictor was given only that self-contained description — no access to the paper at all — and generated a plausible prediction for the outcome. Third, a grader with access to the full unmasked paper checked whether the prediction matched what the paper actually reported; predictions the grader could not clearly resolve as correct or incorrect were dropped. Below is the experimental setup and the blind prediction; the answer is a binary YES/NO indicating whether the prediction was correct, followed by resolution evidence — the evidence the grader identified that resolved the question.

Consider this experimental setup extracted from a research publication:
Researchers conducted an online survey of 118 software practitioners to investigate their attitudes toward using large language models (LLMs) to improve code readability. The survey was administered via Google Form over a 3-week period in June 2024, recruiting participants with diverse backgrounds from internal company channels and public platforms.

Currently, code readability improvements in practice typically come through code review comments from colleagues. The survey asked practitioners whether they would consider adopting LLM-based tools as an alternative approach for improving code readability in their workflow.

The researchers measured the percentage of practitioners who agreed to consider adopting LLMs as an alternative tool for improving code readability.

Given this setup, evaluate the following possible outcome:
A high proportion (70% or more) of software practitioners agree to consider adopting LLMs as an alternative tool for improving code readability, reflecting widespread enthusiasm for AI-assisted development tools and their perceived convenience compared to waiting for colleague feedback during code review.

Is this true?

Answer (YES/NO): YES